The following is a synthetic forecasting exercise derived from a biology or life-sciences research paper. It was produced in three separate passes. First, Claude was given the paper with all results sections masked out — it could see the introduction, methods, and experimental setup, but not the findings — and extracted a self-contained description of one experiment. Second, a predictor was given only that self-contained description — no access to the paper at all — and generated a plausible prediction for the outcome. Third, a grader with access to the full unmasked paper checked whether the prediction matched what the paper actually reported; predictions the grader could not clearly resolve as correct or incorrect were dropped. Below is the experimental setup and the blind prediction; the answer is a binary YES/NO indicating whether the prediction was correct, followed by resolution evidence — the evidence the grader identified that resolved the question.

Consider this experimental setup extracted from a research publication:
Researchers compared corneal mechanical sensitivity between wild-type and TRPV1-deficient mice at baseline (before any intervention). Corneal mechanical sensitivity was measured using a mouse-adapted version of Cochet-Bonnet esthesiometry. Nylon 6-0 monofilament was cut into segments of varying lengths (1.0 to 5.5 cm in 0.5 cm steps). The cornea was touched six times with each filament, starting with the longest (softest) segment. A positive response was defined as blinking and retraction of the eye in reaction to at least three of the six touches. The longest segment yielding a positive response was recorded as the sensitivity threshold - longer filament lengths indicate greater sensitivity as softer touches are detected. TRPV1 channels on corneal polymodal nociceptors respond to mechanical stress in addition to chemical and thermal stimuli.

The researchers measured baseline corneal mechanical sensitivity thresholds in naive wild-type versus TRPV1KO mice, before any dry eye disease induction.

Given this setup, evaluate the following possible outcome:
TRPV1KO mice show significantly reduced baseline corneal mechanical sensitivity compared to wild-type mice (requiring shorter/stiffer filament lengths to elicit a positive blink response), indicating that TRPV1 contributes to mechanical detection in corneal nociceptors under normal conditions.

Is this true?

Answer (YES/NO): NO